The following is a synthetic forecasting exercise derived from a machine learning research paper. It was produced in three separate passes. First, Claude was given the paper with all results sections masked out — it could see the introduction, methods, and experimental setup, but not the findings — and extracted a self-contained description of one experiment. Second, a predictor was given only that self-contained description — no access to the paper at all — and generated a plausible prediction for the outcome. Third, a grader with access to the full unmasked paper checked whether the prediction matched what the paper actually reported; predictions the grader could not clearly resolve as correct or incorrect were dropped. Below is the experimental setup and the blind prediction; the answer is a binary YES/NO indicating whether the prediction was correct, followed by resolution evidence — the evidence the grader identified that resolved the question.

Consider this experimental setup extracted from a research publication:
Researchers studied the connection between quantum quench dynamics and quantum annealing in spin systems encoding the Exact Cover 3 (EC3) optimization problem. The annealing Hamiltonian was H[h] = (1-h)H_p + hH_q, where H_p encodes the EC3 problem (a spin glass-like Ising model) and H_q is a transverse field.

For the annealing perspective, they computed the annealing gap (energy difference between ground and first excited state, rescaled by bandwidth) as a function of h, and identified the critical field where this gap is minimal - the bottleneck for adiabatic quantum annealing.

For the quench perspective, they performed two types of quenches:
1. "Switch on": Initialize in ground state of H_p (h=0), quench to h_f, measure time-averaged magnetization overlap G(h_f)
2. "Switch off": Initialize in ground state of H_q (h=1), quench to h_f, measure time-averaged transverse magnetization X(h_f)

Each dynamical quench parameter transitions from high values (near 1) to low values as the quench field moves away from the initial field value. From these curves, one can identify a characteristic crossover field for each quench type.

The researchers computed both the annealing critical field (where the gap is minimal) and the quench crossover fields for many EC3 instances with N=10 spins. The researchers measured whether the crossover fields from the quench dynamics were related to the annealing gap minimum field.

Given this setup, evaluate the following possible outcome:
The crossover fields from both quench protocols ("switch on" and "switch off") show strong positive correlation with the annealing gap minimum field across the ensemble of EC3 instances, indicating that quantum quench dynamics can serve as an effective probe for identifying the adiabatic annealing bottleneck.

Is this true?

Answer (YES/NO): YES